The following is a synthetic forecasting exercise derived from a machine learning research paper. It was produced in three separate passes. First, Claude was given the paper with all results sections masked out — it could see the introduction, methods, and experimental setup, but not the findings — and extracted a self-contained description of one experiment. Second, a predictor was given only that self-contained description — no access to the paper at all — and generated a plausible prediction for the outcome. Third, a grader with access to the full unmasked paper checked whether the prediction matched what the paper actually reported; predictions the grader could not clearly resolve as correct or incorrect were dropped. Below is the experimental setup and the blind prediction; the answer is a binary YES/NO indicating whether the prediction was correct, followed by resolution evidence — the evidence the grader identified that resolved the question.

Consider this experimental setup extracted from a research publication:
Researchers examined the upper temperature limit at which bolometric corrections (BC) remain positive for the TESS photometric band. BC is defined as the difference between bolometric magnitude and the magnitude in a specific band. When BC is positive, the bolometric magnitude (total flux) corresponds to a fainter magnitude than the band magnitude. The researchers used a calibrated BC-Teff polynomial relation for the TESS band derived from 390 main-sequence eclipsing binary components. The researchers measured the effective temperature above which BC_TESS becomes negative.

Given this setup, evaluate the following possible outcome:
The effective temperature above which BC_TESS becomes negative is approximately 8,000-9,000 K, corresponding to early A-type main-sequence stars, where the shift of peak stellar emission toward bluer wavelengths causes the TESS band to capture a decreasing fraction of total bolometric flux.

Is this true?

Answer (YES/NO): YES